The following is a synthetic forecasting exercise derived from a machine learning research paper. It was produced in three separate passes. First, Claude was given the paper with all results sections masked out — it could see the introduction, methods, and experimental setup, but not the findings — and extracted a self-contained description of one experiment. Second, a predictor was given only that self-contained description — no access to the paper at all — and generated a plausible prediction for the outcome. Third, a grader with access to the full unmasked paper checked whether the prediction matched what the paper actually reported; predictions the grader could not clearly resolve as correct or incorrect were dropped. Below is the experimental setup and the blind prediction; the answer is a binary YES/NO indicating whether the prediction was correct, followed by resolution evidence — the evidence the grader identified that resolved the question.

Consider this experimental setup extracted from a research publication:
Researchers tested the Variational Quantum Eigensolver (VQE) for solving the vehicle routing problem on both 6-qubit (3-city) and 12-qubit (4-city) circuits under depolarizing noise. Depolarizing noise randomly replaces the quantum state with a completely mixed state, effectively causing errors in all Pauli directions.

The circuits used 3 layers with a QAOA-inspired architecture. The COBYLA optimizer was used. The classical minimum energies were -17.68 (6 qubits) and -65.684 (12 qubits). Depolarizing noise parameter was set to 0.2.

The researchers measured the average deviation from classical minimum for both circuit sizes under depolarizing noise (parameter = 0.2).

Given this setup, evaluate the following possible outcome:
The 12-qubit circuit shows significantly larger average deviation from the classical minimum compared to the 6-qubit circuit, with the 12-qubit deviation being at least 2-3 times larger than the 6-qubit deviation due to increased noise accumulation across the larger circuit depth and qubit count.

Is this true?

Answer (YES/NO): YES